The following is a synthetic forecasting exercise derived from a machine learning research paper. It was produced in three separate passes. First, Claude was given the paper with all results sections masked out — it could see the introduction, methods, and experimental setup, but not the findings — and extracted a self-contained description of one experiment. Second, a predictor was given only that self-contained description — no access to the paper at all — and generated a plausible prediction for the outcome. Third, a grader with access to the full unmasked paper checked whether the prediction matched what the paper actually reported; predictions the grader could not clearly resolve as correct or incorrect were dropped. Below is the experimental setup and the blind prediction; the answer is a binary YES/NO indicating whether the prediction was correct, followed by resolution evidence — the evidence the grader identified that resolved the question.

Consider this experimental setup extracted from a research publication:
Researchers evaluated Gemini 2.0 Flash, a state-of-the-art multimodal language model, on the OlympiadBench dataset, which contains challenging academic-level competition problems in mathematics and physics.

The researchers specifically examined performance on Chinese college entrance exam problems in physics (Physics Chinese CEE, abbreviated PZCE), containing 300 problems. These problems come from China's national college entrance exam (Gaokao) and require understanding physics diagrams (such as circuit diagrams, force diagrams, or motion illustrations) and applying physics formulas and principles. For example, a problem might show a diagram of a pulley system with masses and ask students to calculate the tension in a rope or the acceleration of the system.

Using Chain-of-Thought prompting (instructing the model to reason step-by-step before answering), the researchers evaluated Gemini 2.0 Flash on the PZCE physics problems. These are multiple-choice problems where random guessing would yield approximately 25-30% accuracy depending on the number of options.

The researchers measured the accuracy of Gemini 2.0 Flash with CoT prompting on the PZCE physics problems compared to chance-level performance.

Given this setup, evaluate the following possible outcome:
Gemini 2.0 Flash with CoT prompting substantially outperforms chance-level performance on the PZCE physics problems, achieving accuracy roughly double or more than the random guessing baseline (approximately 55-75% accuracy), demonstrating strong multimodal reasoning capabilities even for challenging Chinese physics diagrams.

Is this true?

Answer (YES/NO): NO